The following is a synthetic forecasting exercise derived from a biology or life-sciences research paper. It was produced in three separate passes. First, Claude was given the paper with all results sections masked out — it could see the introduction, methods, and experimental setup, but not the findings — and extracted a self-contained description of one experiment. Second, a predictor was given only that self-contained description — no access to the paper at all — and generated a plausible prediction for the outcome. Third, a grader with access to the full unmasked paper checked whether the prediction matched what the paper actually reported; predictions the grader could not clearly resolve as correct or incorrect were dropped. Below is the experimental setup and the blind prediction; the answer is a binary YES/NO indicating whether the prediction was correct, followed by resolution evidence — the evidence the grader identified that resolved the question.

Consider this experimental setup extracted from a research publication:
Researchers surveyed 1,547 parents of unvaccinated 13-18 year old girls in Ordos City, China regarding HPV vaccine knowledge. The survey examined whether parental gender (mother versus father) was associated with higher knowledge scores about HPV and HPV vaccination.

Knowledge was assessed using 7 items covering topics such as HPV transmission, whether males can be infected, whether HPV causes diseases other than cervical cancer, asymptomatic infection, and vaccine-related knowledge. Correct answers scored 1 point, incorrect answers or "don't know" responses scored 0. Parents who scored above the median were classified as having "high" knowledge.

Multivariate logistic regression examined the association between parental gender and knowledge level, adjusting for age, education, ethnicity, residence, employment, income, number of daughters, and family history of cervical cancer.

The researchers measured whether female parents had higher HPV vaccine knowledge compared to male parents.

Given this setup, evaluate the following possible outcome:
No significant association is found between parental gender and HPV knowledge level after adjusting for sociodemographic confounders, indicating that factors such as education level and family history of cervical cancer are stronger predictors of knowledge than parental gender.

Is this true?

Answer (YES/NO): NO